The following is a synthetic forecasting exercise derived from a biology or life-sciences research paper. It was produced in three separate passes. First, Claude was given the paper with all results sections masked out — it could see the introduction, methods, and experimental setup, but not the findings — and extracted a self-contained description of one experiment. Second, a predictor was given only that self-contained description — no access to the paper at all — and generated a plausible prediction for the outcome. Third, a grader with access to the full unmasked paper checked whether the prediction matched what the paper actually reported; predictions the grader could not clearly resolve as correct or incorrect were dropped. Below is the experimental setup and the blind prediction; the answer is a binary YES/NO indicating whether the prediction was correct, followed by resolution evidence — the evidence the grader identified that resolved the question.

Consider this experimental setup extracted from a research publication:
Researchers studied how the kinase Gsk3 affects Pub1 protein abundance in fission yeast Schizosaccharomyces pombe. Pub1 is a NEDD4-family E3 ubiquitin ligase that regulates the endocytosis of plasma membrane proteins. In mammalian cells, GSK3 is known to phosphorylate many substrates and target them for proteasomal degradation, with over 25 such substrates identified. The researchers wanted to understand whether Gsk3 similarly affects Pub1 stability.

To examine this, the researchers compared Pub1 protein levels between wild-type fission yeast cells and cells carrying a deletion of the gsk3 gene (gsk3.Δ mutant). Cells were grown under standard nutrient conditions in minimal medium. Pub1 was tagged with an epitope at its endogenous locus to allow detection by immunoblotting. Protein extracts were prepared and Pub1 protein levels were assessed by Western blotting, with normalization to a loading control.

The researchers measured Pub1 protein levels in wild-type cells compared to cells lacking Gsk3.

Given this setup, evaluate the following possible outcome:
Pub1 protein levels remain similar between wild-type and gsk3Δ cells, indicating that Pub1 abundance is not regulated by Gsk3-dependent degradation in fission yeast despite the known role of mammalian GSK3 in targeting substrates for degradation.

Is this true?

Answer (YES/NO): NO